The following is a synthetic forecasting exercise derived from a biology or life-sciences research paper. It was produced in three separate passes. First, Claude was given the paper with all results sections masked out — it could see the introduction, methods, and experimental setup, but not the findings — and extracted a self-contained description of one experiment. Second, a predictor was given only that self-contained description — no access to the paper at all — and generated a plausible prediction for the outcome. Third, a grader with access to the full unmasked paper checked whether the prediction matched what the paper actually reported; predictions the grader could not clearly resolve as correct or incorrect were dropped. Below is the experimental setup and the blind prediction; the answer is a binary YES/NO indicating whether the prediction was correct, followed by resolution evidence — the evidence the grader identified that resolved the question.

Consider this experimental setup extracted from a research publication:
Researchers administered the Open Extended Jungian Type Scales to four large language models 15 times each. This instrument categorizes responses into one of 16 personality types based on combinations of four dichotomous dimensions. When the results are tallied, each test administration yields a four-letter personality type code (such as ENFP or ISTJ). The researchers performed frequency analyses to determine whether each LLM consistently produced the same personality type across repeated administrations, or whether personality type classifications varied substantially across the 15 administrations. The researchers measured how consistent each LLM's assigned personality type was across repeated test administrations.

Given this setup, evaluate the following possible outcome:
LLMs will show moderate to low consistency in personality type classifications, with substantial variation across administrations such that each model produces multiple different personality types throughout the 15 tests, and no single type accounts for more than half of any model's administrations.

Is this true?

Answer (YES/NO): NO